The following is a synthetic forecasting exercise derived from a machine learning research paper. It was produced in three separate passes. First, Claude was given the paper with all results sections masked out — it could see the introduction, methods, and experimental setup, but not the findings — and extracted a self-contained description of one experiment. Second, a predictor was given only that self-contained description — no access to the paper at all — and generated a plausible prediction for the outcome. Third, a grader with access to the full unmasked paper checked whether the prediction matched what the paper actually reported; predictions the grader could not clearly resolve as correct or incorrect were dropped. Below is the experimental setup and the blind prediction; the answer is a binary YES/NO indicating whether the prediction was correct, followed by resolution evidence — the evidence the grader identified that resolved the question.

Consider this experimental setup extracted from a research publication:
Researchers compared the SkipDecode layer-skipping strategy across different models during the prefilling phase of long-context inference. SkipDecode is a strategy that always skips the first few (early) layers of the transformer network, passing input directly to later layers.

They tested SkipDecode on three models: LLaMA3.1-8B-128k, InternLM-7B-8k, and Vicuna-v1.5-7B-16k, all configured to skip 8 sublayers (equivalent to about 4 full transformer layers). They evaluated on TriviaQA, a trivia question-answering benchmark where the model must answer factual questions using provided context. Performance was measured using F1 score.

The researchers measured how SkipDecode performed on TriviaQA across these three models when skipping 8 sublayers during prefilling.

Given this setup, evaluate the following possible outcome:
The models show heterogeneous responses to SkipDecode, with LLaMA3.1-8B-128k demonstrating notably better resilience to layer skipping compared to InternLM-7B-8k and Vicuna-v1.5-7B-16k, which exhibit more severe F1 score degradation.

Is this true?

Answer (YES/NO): NO